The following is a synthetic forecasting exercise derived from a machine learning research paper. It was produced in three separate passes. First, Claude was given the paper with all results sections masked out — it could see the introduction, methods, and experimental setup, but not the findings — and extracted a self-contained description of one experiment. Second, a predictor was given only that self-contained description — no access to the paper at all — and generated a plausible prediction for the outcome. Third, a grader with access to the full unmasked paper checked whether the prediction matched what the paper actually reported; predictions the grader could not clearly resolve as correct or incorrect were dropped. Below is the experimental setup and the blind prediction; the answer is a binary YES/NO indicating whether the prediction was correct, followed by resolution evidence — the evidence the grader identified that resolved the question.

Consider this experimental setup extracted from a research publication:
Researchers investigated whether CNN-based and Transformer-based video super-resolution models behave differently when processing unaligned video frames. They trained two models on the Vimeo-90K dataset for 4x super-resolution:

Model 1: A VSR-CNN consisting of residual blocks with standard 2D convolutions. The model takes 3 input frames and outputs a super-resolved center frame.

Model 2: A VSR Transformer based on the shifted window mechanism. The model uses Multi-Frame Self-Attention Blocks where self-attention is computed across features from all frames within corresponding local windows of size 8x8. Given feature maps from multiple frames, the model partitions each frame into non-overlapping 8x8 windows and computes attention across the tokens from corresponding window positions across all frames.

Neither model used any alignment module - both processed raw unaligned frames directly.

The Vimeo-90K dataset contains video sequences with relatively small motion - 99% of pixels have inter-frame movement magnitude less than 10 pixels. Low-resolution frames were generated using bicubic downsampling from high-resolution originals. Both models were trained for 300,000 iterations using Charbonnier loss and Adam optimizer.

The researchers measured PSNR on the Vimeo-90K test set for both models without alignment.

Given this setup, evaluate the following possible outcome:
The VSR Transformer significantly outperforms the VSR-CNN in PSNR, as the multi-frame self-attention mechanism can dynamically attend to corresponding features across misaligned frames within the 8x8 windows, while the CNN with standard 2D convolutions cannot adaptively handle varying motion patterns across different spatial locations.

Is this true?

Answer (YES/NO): YES